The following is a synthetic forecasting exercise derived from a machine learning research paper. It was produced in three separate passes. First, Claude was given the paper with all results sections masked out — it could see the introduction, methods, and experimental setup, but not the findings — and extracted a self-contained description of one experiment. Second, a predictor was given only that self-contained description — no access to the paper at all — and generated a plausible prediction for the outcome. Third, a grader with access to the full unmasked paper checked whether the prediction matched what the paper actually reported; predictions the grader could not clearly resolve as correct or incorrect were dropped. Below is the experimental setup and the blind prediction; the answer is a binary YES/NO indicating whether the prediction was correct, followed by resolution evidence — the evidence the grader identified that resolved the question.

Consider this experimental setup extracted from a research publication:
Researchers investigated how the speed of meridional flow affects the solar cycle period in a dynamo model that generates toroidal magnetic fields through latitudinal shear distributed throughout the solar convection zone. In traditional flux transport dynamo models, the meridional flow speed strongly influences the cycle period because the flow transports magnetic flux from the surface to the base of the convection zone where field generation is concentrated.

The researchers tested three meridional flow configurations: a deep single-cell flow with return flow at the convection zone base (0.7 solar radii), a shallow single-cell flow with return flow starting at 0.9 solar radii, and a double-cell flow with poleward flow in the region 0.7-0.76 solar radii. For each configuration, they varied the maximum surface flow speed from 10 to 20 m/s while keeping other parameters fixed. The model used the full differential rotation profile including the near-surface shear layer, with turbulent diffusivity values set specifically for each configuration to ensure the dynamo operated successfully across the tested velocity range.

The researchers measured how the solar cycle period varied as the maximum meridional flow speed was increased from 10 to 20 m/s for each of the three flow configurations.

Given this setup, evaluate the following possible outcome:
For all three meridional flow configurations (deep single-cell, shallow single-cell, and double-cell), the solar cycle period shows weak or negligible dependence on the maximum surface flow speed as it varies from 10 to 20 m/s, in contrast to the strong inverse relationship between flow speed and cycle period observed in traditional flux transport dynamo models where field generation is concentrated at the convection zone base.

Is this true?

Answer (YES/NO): NO